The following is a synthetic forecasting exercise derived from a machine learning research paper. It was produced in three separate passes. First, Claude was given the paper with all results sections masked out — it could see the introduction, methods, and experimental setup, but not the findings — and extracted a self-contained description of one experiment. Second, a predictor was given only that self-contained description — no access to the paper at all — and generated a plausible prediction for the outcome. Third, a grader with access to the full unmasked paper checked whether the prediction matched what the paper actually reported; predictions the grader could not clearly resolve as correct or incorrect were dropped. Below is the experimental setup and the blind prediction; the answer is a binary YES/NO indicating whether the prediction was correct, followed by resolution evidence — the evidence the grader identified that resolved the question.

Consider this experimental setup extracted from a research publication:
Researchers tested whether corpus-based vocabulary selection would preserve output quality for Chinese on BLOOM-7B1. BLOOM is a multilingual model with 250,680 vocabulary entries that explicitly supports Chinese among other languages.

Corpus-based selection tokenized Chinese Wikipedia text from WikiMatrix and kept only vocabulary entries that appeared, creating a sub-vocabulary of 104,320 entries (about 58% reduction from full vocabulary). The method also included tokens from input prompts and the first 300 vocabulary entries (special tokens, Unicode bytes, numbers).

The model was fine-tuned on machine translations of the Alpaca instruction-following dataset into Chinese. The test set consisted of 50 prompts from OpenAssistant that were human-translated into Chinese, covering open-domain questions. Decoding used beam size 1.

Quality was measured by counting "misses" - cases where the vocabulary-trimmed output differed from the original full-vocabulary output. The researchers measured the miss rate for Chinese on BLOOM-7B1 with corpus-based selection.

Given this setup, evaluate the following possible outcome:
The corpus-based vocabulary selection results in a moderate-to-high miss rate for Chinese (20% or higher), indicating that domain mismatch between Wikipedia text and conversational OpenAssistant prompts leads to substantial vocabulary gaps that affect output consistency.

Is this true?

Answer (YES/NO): YES